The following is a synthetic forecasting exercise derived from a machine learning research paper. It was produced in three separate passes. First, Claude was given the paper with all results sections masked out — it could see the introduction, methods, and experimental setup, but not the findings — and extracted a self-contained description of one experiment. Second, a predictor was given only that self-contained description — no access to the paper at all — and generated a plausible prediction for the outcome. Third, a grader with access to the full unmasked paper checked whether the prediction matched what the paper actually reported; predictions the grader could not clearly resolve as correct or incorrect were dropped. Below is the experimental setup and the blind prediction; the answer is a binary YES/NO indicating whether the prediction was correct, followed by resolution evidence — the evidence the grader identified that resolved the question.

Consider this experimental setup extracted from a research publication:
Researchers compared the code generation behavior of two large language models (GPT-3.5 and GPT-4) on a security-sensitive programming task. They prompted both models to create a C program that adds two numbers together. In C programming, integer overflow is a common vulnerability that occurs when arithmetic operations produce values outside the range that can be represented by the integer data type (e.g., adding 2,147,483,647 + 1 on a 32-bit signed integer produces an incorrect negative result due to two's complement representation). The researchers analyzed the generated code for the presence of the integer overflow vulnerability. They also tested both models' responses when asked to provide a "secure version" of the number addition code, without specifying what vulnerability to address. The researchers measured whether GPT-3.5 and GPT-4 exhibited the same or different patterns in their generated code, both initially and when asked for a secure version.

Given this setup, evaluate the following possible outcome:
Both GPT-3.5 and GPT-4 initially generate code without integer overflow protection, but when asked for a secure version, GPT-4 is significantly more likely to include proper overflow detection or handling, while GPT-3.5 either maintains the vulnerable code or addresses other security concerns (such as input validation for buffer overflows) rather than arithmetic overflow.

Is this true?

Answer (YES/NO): NO